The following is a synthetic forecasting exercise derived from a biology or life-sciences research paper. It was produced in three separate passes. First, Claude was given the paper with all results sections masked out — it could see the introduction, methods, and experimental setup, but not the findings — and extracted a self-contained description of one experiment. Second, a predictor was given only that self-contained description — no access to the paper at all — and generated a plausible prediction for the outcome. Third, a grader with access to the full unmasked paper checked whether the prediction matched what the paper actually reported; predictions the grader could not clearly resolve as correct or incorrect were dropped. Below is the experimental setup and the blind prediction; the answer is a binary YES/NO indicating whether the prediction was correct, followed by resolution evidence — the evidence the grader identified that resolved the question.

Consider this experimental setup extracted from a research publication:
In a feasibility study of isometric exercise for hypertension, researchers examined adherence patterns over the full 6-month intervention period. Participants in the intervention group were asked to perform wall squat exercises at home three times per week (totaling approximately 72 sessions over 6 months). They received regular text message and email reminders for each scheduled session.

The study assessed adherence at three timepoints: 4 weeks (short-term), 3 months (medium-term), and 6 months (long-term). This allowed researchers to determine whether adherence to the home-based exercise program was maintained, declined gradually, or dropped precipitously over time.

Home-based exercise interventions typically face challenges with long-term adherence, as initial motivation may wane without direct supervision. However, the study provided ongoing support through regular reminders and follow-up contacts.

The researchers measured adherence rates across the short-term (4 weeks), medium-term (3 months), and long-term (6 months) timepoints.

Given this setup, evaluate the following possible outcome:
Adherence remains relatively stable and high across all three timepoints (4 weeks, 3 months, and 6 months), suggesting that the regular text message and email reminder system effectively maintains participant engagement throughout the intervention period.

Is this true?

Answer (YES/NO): NO